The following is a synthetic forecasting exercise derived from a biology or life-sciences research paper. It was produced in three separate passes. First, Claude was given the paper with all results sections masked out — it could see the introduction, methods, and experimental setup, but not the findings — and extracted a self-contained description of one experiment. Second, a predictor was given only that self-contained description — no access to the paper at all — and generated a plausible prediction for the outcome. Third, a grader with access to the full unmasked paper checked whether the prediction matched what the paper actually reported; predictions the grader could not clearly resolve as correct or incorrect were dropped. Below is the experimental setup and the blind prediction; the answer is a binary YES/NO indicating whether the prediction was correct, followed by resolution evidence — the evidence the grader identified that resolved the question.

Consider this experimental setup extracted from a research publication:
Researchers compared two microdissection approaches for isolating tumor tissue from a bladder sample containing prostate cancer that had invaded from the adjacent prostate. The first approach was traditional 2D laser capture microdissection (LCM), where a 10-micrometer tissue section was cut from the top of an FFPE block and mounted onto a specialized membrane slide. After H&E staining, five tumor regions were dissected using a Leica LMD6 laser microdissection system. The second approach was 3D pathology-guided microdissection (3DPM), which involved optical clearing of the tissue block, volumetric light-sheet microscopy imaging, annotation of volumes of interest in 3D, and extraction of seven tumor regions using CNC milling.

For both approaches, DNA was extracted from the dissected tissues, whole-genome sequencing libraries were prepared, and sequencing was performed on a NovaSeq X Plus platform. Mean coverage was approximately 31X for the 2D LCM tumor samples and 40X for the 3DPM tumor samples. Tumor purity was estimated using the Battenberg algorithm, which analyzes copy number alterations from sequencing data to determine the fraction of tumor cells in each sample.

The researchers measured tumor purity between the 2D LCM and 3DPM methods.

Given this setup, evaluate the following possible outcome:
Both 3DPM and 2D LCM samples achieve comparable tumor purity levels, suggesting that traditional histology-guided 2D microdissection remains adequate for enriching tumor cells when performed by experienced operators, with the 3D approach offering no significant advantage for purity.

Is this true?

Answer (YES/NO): YES